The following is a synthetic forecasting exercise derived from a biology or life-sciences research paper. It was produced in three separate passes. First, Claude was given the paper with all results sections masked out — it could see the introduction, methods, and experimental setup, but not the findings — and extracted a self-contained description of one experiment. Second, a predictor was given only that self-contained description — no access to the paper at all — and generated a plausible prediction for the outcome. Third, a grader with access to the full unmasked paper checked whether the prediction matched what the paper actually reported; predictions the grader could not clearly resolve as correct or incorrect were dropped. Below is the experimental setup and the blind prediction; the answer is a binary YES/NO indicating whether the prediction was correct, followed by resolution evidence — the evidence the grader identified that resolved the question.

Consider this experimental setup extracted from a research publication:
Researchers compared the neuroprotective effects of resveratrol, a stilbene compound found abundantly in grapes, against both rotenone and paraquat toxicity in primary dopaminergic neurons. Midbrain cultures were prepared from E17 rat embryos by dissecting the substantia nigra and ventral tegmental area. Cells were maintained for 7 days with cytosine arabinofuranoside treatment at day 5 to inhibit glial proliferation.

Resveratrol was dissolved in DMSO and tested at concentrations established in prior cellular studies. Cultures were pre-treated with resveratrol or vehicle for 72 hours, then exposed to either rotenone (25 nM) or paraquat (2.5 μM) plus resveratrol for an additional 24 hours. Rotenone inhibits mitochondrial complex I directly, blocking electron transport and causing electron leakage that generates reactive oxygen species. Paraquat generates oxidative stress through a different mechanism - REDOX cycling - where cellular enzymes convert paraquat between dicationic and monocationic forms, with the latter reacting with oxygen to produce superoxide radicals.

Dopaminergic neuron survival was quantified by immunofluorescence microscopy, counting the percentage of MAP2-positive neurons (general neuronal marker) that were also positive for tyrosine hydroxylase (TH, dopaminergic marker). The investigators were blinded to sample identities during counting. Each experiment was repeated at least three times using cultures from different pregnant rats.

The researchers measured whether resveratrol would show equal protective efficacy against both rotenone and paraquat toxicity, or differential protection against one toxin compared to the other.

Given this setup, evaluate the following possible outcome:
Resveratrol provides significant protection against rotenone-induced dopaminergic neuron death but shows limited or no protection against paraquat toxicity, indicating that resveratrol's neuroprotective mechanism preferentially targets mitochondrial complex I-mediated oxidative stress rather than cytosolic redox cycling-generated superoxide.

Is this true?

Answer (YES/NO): NO